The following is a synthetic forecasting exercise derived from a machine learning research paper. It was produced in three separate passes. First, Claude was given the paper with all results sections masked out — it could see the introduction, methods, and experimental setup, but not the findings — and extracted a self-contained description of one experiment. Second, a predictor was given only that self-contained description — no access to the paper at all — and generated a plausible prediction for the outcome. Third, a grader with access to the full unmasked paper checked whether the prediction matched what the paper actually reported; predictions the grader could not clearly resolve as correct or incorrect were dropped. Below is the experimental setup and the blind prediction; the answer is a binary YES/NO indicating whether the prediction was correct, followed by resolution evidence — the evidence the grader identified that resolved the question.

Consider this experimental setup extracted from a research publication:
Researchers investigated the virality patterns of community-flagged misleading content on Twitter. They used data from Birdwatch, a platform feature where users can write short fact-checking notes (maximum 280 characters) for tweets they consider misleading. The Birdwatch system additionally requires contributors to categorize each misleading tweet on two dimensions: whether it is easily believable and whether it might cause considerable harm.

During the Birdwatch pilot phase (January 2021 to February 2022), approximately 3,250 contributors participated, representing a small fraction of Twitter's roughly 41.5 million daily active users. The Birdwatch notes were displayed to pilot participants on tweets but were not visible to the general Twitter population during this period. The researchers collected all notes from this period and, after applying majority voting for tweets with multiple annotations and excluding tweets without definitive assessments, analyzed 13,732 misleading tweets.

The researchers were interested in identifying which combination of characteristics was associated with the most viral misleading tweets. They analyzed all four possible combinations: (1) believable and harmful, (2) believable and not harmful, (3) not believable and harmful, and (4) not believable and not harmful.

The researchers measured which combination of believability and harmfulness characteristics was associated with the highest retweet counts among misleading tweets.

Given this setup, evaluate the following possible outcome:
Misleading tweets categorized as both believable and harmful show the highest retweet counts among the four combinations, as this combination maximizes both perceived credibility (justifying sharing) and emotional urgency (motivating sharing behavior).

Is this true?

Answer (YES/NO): NO